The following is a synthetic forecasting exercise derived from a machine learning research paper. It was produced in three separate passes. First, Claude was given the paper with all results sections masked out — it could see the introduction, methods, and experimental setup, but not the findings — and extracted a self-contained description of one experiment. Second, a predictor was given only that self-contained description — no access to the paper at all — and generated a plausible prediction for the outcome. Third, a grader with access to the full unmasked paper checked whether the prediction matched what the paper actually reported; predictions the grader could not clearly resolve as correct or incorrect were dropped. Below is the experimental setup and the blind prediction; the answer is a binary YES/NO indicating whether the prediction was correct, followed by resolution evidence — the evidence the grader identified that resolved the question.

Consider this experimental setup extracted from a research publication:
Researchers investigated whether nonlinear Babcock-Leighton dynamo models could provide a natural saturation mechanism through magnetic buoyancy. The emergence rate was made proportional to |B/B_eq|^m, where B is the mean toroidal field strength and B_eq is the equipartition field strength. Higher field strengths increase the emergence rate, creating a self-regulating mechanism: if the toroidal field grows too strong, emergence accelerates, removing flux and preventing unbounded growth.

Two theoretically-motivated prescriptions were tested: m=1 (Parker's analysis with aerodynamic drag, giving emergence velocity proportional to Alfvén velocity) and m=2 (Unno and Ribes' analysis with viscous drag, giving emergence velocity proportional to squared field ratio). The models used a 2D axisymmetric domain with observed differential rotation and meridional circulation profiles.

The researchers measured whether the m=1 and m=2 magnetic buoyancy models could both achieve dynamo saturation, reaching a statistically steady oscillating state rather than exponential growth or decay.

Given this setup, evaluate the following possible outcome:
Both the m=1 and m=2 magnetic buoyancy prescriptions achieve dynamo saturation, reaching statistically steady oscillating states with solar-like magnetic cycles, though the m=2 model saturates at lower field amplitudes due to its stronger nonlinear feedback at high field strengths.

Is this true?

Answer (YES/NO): YES